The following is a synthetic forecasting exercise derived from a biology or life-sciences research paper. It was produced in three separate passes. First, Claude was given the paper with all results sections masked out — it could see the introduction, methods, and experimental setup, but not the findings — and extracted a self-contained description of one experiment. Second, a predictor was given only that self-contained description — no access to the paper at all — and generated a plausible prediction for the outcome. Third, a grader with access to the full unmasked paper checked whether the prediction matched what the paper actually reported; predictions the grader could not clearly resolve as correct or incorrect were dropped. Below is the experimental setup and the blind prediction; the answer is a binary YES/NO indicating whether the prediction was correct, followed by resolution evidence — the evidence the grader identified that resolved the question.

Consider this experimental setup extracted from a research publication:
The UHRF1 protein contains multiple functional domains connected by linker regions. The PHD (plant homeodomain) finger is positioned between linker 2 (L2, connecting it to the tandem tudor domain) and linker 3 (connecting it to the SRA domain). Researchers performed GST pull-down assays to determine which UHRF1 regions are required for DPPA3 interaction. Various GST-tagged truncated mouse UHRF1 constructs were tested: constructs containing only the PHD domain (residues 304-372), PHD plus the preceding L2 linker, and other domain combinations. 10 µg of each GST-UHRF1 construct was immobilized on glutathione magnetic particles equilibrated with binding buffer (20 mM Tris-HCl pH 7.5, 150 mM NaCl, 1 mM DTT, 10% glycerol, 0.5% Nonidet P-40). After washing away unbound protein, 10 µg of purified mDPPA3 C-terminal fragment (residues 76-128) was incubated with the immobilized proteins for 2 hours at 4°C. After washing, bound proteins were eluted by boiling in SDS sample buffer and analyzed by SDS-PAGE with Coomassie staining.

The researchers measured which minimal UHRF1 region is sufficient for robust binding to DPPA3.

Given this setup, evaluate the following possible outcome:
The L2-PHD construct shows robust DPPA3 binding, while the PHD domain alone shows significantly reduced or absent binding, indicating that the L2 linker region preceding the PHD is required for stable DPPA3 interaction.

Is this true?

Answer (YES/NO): NO